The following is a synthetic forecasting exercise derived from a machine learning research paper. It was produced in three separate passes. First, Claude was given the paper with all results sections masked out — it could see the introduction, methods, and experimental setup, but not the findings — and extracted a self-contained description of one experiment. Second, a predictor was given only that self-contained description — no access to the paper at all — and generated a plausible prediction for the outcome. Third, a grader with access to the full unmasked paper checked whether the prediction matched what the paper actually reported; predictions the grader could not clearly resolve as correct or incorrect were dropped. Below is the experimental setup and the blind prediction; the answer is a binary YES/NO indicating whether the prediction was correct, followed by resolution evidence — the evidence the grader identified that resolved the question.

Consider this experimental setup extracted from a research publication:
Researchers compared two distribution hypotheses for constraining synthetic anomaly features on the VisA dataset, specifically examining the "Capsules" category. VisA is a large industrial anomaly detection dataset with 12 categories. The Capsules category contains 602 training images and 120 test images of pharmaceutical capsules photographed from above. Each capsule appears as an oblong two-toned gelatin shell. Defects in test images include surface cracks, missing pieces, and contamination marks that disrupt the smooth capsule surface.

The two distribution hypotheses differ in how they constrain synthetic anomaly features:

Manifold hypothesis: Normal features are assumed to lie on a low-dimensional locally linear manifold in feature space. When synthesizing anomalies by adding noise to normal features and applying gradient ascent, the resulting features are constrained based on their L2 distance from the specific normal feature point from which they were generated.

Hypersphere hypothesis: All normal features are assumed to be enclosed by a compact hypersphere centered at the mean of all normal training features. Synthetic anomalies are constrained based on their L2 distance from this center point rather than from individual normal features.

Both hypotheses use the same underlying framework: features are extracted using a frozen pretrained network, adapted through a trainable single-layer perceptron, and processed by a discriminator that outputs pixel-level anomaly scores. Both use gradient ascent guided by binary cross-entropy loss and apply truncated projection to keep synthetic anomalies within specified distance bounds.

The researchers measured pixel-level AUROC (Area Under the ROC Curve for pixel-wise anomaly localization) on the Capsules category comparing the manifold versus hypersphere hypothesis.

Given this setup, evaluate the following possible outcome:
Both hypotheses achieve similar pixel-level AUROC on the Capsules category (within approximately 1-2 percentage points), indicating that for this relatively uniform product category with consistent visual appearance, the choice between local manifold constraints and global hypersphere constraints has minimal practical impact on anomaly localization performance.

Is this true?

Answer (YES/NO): NO